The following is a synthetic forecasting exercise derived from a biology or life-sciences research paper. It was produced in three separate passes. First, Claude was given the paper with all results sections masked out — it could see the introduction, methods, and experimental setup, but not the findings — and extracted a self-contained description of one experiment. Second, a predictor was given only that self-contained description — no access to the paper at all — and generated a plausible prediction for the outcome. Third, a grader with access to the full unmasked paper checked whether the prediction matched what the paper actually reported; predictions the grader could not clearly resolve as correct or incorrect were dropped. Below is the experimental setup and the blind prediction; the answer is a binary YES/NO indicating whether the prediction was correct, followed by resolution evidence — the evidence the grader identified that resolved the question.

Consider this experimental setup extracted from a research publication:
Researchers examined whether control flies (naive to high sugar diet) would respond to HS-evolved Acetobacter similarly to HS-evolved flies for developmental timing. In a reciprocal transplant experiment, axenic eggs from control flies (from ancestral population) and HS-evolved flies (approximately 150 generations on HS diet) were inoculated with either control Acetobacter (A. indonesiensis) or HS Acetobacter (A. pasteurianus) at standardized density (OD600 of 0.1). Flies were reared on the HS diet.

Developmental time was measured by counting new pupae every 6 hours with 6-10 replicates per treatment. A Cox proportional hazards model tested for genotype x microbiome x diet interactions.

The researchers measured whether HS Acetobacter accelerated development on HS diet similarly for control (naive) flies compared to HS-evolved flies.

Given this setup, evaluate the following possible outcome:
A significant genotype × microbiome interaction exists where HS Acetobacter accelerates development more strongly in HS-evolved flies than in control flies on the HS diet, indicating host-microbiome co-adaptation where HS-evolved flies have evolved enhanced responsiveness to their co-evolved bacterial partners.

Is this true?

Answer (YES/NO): NO